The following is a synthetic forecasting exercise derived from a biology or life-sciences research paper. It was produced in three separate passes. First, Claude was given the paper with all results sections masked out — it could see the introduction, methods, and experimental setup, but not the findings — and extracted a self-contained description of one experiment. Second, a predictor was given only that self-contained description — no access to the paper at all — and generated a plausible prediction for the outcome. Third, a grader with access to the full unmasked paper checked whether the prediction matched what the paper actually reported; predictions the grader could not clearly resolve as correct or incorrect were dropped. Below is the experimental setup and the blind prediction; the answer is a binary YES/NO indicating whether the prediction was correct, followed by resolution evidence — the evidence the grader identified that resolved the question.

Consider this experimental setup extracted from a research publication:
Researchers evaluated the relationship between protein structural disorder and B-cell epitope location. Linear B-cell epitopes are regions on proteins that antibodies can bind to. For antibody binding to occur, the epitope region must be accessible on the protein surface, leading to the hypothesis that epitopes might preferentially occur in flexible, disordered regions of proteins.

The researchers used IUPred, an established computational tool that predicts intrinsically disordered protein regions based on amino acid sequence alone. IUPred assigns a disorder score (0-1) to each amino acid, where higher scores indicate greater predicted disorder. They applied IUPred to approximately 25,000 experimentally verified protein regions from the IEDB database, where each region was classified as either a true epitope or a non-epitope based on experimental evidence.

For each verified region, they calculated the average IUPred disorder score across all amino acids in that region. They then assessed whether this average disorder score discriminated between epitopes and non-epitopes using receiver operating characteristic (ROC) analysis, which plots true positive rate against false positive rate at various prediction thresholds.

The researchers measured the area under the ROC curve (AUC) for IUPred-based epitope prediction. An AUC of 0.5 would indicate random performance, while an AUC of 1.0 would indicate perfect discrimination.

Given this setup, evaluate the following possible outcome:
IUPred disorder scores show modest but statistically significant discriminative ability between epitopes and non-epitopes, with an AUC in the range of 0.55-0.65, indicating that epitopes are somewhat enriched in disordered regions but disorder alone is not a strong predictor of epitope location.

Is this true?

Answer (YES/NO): NO